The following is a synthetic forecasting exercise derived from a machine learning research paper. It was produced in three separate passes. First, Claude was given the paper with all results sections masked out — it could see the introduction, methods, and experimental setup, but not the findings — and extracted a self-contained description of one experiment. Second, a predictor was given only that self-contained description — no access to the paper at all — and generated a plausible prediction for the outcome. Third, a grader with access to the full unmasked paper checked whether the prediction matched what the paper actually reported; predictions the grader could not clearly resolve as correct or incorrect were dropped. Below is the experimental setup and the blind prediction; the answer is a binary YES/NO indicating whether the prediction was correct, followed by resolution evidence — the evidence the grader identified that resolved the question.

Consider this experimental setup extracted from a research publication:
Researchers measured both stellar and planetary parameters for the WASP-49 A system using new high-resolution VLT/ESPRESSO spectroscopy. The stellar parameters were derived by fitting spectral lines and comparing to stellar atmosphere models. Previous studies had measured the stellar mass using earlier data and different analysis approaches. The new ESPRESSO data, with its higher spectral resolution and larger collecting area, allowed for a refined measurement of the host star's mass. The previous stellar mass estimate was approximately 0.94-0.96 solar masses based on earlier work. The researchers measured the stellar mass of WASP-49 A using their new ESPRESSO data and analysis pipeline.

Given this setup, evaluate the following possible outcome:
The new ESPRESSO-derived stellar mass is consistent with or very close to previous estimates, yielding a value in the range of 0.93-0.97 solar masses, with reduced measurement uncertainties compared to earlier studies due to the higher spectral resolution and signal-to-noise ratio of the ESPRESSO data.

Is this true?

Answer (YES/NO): NO